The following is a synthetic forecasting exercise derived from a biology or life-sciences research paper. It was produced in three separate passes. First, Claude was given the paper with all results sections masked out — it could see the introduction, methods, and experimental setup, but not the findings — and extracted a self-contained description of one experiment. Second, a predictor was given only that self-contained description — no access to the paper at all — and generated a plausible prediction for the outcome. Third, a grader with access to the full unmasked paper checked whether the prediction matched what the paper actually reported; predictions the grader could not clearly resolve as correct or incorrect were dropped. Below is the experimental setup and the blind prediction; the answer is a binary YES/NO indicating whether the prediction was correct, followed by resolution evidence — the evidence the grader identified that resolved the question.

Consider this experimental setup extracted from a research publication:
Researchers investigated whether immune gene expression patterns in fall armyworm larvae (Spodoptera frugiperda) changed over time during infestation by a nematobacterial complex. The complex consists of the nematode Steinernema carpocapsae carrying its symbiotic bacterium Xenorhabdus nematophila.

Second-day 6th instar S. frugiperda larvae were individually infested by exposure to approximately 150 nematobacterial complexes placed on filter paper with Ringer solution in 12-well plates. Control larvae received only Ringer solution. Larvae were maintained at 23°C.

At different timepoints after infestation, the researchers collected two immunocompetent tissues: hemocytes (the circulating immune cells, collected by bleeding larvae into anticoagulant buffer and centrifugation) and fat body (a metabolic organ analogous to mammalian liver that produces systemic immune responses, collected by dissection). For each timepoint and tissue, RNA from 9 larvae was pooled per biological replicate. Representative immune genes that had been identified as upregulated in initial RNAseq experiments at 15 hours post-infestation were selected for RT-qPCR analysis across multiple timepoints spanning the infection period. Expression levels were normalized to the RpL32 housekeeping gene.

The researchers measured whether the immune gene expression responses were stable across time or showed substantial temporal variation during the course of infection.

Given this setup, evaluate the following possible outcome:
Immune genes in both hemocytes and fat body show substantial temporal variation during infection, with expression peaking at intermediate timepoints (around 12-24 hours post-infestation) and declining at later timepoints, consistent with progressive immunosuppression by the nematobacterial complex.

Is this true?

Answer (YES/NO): NO